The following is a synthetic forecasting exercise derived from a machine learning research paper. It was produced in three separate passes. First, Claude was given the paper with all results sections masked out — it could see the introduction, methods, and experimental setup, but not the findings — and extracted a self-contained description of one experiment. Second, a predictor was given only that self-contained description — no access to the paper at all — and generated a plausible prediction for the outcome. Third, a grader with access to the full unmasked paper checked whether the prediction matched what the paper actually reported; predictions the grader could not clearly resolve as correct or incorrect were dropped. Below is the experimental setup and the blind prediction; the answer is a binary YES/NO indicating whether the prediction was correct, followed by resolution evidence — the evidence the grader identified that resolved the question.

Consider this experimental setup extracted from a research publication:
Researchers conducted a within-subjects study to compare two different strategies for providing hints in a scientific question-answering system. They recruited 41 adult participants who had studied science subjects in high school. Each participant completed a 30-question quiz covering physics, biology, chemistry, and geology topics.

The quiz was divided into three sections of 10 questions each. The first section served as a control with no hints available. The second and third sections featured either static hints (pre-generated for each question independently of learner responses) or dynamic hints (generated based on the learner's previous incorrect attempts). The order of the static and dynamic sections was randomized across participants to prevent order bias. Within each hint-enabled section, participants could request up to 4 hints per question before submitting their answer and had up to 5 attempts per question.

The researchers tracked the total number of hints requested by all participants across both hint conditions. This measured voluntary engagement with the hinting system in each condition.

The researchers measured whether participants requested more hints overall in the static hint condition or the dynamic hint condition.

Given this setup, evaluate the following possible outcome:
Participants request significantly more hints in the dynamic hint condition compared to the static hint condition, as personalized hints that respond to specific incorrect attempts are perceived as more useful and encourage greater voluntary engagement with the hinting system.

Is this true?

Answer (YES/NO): NO